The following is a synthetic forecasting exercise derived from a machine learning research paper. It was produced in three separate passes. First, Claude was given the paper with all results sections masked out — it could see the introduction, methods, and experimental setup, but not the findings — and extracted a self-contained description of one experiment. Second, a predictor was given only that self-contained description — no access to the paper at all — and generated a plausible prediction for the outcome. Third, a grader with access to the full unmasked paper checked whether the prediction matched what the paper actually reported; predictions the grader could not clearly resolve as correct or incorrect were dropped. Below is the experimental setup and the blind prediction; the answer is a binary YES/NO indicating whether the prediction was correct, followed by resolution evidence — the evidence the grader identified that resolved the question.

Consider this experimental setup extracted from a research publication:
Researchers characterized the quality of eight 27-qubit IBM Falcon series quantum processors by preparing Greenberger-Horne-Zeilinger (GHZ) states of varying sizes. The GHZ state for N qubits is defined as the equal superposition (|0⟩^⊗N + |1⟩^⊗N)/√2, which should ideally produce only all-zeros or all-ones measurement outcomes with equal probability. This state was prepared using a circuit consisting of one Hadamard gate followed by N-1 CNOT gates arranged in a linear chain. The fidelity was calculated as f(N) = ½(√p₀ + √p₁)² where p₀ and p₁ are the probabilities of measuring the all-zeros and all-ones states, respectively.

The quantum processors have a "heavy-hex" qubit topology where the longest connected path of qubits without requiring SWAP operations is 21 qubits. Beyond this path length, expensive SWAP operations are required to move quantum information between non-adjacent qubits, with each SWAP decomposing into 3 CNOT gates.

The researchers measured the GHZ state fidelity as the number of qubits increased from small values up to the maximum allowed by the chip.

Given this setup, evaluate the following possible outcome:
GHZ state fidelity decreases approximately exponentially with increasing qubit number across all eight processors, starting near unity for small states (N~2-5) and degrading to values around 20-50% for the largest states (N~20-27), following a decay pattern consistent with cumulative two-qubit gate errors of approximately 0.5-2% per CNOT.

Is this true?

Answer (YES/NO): NO